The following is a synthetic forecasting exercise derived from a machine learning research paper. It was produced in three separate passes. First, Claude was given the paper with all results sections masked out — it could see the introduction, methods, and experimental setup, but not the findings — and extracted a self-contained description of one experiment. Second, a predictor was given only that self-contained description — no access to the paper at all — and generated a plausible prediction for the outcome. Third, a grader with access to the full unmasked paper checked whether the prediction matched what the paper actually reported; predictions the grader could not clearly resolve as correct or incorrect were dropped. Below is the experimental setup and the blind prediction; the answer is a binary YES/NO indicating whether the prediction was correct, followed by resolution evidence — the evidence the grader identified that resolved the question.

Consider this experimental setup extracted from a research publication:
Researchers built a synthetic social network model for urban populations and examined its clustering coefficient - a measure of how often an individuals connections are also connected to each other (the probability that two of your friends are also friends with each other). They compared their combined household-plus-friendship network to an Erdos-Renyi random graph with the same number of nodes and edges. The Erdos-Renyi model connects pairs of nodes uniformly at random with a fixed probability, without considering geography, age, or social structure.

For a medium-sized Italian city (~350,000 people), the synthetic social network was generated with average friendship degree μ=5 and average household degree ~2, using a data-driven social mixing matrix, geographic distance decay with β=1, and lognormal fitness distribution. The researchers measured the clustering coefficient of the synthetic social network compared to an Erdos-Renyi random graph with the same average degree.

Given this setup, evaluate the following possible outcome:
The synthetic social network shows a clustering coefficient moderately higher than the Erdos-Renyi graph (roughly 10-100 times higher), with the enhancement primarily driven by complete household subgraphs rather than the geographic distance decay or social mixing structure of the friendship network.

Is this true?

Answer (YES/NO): NO